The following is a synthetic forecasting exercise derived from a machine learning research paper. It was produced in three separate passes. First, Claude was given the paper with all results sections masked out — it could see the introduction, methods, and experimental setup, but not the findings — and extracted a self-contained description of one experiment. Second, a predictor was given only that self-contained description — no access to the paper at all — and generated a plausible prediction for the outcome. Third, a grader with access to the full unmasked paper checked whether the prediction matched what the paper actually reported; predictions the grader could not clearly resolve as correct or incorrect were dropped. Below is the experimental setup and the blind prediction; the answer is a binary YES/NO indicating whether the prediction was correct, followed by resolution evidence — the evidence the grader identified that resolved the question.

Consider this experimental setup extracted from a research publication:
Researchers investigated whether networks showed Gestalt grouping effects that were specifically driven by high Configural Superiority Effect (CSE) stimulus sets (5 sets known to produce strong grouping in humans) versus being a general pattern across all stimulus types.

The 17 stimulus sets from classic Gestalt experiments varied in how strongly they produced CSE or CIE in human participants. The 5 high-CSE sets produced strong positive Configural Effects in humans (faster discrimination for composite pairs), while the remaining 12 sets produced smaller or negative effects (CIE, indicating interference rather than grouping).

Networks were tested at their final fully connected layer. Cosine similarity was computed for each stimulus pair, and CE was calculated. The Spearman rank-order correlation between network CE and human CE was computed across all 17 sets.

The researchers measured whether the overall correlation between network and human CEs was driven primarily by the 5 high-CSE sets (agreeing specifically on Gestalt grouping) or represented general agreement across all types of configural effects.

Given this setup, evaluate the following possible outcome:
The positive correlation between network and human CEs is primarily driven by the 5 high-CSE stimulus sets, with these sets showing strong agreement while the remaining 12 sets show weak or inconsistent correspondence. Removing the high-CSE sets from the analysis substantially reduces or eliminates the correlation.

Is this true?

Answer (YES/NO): NO